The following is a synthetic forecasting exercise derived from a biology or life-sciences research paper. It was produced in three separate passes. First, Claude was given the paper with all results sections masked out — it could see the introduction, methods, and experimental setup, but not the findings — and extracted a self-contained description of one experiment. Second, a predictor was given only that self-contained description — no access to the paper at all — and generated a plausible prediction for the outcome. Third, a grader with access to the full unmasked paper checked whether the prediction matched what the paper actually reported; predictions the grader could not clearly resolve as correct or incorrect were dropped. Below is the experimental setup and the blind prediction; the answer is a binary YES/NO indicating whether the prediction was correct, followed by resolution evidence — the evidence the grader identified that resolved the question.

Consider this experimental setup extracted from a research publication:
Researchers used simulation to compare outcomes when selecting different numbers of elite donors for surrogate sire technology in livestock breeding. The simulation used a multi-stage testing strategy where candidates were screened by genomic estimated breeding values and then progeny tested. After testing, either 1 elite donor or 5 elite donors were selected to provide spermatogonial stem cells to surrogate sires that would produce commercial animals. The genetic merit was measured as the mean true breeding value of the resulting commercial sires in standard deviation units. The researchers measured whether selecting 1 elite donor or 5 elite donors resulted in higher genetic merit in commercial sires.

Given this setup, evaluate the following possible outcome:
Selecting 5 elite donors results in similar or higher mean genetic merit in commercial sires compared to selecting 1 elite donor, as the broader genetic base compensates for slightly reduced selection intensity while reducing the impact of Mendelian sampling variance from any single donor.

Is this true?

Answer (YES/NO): NO